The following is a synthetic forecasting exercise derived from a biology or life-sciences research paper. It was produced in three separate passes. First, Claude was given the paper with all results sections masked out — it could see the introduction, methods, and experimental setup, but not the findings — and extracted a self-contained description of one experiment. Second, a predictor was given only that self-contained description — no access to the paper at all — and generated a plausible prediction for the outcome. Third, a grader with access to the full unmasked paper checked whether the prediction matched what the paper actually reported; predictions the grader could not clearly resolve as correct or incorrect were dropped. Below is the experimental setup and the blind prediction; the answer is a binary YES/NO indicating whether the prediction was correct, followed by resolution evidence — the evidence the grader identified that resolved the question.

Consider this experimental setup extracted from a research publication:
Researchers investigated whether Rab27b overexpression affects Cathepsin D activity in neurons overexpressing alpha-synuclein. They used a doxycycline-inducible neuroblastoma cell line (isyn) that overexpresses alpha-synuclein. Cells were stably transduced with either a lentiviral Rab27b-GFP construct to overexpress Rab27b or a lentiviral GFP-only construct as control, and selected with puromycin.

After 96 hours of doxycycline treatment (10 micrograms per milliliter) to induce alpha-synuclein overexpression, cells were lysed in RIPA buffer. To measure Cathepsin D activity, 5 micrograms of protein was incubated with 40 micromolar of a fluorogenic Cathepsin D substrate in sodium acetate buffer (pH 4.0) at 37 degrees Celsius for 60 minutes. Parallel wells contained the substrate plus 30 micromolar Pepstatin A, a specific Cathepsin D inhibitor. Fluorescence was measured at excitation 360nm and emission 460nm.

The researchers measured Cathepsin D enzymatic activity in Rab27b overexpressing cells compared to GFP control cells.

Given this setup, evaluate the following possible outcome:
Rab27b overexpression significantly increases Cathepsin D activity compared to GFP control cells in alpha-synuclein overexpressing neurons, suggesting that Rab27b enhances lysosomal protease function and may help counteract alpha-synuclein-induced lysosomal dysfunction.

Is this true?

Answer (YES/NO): YES